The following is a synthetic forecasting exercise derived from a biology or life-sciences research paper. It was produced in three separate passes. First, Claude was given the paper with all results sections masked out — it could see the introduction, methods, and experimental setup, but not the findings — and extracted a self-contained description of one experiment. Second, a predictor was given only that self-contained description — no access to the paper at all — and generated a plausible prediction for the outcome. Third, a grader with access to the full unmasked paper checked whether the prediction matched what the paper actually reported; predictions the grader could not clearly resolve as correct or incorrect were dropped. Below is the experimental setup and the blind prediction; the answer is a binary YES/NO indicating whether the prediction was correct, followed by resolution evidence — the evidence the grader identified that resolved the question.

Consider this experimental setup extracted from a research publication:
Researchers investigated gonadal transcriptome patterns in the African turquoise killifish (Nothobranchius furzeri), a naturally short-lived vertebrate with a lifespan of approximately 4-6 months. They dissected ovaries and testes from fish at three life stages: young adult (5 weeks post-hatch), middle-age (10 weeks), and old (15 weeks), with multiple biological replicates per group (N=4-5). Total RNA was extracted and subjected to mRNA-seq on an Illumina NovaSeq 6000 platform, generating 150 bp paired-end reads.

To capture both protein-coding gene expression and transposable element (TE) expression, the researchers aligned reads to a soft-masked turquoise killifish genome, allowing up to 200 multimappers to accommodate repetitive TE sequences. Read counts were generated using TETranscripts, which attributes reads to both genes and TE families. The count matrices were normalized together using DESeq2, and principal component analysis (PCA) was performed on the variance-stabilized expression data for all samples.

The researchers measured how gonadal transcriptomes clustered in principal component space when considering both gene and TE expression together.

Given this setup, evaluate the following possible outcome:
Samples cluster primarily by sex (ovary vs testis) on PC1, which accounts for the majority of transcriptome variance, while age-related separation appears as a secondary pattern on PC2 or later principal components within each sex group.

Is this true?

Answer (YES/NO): YES